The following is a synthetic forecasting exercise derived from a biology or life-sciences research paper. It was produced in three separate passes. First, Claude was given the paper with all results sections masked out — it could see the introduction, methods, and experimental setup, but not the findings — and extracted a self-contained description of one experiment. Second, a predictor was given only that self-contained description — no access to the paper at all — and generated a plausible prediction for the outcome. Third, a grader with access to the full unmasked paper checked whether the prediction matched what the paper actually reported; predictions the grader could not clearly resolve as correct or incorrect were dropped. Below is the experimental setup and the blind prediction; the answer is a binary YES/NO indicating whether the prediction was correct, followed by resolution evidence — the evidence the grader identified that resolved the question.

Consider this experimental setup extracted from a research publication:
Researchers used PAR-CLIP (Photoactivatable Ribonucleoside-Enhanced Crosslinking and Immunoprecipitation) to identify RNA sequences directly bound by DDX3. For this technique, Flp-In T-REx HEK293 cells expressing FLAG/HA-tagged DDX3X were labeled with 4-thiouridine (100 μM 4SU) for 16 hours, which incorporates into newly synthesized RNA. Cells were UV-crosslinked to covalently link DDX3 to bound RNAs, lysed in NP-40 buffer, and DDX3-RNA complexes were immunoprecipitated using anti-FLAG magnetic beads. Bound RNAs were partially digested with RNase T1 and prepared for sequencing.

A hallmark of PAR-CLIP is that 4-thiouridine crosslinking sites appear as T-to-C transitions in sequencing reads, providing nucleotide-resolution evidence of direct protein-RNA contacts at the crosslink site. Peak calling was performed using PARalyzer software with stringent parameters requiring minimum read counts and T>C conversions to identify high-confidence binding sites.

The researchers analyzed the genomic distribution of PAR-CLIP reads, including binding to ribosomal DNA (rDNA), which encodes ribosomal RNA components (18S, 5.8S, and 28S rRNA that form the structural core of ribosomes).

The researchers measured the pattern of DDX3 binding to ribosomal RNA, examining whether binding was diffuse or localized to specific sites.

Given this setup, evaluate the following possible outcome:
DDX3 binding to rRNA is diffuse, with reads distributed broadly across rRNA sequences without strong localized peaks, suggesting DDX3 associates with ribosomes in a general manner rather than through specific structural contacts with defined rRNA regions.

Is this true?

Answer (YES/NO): NO